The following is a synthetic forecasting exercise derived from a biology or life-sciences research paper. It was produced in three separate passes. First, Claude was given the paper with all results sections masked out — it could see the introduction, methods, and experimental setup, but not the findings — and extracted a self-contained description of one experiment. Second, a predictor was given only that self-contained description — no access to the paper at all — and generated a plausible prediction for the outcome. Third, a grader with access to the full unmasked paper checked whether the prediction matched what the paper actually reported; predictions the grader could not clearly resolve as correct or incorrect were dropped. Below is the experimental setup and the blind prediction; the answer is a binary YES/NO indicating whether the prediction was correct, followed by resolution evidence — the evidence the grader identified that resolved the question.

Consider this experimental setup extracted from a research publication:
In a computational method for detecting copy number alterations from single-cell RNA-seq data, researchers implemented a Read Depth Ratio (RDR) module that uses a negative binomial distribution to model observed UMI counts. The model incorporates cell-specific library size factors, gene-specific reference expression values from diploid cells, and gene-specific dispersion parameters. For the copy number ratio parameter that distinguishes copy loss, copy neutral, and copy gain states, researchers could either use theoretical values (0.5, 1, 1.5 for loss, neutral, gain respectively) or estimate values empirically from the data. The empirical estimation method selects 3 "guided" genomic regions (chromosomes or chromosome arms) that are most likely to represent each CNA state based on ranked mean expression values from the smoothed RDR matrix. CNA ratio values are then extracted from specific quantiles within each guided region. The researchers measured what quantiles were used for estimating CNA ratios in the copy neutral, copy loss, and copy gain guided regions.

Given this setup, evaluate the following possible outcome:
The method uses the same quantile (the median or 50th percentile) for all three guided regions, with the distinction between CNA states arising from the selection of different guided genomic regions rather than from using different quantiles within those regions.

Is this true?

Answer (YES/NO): NO